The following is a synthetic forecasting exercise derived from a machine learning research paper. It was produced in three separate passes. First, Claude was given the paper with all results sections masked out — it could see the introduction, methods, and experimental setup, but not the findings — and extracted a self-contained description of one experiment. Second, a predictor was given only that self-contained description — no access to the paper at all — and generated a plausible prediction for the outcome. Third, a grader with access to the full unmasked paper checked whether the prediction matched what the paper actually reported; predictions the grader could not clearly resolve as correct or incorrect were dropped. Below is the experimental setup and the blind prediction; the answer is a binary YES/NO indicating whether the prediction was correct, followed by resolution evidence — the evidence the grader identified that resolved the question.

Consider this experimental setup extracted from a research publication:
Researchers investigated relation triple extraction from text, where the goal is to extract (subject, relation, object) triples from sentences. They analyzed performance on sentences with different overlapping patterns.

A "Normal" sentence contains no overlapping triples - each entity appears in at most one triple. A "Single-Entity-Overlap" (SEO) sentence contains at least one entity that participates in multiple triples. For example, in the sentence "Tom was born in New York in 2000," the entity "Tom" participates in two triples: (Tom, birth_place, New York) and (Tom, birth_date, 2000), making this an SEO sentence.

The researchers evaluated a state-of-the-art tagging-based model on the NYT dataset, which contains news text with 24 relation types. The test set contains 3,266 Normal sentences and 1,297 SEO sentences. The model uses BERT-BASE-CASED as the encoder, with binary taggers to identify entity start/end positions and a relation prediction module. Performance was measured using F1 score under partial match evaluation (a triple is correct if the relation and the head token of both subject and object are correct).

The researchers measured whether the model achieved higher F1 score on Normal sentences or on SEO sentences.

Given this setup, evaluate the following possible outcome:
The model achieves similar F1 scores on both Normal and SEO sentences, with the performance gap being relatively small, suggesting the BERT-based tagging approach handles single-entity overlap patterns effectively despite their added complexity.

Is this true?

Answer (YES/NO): NO